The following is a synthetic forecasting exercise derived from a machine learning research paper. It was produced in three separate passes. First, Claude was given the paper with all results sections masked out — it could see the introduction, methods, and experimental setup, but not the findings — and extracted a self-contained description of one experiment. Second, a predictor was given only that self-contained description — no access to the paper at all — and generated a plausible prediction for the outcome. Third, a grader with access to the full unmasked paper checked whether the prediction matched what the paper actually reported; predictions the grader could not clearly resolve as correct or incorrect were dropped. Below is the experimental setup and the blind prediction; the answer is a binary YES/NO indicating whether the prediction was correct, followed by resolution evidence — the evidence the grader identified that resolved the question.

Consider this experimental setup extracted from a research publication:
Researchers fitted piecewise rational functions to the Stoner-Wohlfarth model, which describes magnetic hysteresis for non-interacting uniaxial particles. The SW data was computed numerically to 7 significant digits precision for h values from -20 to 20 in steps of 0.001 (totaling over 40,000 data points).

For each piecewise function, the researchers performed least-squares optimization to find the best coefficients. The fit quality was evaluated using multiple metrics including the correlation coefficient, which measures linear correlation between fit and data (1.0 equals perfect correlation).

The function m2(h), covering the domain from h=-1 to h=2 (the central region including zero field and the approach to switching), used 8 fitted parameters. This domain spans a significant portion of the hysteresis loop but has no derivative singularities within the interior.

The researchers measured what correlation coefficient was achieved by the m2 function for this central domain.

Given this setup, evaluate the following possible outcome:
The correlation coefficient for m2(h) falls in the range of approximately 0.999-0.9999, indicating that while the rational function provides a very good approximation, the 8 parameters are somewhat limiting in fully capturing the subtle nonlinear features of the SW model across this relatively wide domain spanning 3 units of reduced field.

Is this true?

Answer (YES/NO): NO